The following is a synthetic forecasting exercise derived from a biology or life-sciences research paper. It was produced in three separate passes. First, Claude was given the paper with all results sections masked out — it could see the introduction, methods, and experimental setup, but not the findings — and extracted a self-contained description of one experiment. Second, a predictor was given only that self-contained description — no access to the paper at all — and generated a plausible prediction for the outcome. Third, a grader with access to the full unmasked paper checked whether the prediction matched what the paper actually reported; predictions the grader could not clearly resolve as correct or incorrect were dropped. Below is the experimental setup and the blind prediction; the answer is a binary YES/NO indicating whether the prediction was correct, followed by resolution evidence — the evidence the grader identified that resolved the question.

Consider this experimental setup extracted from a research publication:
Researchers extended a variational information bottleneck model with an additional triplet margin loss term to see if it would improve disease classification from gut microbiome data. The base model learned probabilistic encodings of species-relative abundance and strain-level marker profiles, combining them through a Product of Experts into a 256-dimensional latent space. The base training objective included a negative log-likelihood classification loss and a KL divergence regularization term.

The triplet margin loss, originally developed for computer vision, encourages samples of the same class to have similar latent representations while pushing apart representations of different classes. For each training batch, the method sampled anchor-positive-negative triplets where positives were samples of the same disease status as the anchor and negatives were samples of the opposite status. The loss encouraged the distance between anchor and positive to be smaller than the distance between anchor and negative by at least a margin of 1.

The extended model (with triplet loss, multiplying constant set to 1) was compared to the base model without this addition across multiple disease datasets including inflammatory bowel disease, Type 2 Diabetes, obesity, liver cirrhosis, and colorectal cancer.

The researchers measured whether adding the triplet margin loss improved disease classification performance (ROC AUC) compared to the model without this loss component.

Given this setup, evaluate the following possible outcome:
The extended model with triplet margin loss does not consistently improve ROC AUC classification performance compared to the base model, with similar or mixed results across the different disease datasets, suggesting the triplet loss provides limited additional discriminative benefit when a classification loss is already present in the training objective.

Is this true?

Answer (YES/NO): YES